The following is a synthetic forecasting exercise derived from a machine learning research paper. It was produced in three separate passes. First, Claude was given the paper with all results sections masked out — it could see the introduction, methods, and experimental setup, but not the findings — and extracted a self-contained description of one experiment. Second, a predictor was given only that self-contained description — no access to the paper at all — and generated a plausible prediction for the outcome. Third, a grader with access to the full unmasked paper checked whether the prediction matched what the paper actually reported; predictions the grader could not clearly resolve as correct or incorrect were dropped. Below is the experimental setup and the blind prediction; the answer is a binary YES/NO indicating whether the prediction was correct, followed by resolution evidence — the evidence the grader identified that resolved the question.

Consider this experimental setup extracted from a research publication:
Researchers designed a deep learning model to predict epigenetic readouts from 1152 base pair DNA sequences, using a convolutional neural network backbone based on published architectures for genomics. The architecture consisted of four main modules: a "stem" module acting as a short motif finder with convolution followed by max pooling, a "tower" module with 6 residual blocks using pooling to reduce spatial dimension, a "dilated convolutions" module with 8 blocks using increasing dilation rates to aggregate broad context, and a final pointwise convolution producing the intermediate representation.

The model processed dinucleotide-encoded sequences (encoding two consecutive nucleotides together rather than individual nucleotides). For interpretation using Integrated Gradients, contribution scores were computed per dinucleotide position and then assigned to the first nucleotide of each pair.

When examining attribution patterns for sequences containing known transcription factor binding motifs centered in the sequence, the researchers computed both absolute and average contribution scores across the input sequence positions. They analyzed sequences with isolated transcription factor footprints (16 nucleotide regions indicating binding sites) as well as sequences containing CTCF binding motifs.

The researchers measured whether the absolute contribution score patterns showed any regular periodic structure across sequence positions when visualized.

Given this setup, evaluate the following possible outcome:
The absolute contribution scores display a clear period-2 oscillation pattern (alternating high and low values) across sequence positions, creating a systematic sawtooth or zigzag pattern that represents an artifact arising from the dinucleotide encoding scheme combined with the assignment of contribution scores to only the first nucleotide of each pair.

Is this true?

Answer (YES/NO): NO